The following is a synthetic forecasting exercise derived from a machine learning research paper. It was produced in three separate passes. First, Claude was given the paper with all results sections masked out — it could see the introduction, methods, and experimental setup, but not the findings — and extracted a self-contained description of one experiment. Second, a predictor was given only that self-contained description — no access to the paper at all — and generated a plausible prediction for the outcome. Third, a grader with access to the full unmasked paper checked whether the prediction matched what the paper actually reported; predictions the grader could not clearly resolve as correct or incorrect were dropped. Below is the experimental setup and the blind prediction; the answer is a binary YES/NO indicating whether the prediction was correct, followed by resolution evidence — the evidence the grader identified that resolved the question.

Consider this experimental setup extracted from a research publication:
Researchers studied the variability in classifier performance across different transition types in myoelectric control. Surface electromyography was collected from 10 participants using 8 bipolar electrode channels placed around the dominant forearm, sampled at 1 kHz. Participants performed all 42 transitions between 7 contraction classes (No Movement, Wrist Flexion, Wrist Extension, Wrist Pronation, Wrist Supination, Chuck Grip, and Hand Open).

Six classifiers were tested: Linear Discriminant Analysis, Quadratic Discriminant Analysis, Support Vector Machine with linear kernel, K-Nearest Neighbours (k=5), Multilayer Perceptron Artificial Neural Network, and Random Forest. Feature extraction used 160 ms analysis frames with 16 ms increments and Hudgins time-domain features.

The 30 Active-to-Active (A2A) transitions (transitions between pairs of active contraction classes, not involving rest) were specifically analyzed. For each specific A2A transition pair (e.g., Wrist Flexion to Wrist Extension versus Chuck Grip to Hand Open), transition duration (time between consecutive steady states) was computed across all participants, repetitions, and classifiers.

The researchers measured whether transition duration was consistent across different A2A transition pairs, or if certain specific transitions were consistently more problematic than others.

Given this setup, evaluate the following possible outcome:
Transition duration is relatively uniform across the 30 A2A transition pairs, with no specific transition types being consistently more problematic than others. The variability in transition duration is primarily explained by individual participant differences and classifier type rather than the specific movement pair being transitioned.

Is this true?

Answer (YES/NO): NO